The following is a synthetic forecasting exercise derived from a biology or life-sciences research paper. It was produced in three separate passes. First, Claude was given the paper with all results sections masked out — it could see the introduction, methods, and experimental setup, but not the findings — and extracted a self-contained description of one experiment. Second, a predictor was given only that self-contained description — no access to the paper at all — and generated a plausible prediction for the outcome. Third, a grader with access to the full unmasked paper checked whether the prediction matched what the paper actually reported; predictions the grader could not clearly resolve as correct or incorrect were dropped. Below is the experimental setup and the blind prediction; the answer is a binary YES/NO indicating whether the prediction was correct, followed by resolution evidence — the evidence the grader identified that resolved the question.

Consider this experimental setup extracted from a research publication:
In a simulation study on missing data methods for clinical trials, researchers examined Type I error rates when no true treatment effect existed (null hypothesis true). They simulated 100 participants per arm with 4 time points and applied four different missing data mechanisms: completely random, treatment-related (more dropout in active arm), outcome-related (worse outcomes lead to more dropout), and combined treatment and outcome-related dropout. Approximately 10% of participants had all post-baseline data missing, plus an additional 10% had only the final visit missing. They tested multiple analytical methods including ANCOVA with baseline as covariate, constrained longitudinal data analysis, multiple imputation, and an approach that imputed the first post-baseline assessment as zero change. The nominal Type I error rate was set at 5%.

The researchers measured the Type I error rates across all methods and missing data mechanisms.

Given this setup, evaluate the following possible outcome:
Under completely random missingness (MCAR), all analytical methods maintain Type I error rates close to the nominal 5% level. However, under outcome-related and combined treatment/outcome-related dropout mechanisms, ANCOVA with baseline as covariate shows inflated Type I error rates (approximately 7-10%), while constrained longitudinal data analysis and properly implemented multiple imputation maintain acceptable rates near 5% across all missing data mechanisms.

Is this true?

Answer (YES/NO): NO